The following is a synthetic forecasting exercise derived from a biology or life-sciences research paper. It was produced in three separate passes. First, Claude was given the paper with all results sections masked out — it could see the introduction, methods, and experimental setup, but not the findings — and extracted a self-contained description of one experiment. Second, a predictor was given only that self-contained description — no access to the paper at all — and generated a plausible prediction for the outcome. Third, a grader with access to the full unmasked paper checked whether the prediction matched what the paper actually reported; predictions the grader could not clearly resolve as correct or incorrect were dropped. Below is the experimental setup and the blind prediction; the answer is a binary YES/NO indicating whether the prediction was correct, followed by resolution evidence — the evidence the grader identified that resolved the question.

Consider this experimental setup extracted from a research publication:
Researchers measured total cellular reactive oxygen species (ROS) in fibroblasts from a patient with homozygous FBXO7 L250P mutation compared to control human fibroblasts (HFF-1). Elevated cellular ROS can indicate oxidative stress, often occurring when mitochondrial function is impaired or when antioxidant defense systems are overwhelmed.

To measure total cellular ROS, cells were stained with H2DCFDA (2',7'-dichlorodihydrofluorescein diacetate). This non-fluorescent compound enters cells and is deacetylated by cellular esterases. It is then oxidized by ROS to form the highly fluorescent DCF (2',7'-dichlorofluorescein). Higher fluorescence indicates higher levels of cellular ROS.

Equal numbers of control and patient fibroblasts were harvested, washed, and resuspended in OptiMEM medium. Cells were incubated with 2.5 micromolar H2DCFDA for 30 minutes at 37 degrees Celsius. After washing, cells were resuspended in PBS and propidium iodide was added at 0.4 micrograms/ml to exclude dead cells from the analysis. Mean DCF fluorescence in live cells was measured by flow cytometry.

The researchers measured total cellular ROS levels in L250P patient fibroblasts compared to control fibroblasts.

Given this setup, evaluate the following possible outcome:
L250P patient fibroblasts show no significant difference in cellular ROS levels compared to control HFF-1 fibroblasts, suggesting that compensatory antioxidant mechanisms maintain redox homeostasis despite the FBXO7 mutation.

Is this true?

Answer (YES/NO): NO